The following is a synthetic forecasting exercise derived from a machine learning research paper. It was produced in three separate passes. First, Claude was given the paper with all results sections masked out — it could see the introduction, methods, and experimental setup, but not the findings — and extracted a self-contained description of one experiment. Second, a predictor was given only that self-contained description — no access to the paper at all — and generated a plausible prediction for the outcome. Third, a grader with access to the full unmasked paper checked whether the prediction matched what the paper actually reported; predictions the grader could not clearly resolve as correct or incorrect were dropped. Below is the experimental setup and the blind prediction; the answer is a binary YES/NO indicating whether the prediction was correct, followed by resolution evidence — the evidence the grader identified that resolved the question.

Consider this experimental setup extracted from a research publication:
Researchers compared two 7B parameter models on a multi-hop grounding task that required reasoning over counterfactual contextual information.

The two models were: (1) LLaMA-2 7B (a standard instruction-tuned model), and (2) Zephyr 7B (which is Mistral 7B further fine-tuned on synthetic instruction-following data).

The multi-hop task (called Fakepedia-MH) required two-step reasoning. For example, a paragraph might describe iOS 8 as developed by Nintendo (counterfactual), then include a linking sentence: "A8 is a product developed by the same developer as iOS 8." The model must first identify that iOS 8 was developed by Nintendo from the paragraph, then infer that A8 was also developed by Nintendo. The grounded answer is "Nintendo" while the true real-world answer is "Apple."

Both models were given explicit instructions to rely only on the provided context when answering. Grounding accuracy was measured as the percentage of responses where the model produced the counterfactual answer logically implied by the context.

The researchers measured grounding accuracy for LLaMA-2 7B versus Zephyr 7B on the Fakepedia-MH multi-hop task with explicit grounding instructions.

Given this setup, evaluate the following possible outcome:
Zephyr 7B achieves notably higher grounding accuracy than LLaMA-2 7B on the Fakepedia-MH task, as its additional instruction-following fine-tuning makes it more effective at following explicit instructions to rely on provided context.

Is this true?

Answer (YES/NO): YES